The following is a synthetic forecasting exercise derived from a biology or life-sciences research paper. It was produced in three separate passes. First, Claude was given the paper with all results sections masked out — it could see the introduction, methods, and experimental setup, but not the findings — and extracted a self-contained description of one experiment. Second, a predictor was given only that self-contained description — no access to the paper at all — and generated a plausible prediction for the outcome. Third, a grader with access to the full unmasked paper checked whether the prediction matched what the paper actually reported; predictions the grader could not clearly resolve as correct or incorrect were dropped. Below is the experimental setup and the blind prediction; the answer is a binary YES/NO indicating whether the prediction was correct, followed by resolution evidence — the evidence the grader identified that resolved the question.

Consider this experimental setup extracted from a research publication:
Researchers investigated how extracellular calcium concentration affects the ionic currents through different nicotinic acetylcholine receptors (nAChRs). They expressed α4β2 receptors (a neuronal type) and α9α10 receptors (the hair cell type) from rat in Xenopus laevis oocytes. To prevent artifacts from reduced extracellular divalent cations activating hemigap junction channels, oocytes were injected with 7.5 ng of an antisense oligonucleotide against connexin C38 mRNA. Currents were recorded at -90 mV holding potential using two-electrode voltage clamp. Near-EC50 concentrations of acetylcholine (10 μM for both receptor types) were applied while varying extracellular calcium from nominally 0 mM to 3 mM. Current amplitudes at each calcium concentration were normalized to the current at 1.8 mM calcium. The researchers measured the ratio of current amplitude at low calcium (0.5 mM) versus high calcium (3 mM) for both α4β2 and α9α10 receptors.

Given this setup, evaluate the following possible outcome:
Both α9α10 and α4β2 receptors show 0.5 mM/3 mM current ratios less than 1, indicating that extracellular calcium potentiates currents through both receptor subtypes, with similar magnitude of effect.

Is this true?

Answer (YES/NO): NO